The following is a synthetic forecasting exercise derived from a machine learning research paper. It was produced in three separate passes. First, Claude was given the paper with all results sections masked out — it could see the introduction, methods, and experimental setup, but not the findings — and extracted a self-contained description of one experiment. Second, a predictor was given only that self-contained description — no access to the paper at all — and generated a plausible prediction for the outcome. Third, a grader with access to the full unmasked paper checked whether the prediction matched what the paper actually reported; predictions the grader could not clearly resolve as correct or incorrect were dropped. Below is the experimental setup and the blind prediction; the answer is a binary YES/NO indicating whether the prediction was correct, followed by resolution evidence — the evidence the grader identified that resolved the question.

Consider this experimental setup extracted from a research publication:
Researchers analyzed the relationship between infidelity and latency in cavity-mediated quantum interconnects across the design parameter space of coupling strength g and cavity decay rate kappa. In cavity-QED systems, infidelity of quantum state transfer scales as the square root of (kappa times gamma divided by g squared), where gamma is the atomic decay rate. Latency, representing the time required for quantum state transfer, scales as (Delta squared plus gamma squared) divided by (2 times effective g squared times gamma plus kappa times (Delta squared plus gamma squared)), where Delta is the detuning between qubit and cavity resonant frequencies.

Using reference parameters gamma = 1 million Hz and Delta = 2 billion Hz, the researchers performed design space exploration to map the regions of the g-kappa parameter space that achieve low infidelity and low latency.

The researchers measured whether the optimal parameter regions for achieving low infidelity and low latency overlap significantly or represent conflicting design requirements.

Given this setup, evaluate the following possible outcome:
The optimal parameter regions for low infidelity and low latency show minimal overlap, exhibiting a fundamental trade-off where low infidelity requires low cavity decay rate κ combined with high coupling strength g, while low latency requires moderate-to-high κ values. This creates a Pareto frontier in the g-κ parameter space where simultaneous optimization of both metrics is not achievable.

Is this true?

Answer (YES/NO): NO